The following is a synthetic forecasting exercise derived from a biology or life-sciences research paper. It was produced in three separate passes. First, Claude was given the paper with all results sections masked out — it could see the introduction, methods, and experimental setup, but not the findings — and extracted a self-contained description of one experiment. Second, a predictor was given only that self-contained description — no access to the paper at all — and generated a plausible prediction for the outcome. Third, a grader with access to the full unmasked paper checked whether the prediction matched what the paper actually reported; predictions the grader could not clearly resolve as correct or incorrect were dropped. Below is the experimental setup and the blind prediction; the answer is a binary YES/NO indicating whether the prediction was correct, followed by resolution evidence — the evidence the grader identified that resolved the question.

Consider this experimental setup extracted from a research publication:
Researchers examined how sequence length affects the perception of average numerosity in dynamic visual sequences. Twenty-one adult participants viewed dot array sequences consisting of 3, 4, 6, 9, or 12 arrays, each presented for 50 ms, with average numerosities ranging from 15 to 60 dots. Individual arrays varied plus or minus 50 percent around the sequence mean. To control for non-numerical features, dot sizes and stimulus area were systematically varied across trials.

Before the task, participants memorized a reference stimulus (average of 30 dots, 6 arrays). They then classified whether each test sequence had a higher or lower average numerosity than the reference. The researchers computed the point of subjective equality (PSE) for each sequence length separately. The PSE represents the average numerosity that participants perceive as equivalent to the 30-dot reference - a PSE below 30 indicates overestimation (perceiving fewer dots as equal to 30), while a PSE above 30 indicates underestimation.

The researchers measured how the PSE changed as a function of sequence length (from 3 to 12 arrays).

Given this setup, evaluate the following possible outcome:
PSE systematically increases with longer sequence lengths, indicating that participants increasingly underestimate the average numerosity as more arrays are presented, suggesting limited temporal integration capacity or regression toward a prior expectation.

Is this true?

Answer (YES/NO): NO